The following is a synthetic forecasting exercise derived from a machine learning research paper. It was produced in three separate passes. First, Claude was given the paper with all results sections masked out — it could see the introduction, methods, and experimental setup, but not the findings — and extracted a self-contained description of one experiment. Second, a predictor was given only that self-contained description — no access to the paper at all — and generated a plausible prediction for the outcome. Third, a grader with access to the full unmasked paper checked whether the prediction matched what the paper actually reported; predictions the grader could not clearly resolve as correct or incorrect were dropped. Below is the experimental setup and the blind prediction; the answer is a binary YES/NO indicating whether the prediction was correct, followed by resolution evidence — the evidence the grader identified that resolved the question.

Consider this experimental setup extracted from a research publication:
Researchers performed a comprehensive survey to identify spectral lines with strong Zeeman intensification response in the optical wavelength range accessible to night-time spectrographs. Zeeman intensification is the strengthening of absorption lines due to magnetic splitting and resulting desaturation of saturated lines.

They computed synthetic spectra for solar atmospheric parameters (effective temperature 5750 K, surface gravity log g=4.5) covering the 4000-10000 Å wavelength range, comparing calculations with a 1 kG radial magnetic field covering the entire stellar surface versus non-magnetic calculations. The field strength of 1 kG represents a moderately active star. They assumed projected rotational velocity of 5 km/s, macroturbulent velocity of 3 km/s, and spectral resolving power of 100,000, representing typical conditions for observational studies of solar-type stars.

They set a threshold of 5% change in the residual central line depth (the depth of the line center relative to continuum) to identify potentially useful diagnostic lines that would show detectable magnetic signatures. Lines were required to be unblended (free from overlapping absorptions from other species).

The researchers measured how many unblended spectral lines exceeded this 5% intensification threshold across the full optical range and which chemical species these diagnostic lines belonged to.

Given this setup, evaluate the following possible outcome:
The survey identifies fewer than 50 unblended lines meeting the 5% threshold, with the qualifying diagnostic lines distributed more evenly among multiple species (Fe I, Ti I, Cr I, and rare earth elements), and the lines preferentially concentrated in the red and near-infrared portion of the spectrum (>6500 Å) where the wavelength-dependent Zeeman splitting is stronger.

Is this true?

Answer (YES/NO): NO